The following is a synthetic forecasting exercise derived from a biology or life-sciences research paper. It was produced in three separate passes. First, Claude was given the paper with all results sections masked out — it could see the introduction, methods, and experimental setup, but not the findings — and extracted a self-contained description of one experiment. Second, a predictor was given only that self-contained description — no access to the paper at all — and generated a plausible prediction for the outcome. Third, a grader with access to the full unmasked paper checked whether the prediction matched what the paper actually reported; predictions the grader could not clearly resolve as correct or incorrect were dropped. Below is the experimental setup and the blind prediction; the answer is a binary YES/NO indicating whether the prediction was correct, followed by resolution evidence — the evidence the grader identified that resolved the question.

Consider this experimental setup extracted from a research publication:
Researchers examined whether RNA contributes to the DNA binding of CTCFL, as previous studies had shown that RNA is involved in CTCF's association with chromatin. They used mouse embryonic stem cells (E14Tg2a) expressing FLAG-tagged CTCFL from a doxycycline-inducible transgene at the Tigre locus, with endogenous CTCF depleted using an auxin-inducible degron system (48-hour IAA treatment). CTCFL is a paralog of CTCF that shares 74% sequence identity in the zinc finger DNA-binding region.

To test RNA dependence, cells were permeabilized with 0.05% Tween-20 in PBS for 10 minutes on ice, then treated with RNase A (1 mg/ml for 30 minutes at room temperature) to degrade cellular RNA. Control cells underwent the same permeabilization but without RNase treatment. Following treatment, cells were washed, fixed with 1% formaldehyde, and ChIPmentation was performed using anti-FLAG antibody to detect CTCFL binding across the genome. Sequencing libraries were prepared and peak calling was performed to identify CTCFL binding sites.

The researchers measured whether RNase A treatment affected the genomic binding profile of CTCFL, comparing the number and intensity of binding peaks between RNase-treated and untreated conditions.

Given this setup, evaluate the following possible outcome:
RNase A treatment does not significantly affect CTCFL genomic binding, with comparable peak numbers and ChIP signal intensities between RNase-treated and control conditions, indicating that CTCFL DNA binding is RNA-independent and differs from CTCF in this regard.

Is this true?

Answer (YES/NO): YES